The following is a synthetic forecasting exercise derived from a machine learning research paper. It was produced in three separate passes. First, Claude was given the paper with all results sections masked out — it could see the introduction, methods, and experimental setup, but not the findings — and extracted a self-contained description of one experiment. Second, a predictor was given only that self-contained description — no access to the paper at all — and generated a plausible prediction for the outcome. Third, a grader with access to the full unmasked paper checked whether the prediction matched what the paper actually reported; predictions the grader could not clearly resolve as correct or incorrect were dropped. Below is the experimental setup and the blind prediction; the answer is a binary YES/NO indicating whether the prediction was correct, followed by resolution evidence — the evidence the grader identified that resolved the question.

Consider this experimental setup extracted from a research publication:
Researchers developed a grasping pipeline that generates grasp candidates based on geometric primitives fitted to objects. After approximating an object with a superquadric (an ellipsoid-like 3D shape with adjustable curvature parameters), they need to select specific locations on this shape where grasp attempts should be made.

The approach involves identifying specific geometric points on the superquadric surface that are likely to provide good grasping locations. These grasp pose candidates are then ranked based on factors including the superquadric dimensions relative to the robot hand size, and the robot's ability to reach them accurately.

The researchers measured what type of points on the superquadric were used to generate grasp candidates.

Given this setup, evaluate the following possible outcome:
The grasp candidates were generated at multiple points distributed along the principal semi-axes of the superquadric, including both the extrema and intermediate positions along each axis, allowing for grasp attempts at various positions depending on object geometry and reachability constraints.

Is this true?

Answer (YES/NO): NO